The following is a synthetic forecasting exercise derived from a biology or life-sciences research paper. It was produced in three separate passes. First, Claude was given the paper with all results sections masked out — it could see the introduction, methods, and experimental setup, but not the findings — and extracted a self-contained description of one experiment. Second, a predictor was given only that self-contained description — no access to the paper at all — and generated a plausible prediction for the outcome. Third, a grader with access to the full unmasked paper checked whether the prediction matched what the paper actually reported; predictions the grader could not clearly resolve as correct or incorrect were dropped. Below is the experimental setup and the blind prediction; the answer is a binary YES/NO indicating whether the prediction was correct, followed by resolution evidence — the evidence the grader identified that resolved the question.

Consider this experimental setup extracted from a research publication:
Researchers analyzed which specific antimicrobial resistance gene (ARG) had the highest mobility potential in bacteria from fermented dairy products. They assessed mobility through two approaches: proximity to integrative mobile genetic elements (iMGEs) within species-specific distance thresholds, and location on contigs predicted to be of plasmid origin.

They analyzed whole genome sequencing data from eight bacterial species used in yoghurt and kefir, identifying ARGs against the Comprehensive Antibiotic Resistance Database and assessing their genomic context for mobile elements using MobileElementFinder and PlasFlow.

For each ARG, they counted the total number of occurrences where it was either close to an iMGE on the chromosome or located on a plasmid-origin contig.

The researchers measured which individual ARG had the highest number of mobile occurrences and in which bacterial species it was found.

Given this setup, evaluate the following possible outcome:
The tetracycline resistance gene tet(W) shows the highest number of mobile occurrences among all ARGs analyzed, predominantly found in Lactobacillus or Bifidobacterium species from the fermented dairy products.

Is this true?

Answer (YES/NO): NO